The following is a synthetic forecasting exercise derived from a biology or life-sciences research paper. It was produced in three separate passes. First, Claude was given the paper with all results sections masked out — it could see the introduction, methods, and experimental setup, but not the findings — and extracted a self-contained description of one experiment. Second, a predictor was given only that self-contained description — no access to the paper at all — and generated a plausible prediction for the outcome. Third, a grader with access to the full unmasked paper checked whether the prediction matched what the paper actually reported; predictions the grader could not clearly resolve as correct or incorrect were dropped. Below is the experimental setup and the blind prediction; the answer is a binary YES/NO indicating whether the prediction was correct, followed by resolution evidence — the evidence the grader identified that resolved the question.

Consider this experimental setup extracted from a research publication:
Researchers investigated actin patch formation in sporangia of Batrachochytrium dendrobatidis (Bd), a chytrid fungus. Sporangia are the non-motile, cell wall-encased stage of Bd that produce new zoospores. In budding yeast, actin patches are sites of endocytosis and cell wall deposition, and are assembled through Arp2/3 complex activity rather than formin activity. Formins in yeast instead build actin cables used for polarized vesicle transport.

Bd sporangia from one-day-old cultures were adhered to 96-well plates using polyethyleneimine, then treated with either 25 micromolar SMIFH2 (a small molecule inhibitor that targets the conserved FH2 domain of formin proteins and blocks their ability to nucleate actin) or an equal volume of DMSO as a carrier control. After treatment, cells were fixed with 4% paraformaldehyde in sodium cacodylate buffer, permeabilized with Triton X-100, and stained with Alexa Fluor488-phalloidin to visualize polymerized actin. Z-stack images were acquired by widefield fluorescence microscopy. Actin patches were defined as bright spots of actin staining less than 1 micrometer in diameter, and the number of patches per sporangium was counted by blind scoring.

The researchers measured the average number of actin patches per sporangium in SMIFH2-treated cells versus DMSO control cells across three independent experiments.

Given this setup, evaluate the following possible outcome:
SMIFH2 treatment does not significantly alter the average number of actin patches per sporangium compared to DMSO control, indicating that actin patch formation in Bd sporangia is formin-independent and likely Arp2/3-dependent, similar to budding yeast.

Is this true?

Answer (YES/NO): NO